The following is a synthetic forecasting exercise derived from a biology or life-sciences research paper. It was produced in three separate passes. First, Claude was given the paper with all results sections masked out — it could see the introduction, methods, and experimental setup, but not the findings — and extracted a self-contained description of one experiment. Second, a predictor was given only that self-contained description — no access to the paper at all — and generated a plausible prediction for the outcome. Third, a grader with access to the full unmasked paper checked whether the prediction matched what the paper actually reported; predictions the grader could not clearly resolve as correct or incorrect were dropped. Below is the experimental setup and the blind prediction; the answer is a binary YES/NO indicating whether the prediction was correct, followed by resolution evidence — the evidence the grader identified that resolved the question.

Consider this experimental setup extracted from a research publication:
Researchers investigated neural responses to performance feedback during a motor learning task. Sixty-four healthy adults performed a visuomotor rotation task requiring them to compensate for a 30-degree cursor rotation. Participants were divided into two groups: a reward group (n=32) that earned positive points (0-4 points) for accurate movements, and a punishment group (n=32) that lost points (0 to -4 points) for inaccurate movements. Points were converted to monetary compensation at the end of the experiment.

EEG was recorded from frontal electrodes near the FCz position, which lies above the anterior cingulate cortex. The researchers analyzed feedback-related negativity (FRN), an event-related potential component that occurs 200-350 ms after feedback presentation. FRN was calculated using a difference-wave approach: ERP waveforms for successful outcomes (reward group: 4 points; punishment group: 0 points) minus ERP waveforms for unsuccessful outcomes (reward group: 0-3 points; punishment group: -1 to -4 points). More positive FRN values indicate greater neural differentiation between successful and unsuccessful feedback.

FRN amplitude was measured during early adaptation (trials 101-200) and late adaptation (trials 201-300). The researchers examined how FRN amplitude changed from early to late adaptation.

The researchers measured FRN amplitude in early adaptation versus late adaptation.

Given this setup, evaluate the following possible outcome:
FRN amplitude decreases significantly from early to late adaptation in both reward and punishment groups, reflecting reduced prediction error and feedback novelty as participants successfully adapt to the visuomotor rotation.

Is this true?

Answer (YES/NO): YES